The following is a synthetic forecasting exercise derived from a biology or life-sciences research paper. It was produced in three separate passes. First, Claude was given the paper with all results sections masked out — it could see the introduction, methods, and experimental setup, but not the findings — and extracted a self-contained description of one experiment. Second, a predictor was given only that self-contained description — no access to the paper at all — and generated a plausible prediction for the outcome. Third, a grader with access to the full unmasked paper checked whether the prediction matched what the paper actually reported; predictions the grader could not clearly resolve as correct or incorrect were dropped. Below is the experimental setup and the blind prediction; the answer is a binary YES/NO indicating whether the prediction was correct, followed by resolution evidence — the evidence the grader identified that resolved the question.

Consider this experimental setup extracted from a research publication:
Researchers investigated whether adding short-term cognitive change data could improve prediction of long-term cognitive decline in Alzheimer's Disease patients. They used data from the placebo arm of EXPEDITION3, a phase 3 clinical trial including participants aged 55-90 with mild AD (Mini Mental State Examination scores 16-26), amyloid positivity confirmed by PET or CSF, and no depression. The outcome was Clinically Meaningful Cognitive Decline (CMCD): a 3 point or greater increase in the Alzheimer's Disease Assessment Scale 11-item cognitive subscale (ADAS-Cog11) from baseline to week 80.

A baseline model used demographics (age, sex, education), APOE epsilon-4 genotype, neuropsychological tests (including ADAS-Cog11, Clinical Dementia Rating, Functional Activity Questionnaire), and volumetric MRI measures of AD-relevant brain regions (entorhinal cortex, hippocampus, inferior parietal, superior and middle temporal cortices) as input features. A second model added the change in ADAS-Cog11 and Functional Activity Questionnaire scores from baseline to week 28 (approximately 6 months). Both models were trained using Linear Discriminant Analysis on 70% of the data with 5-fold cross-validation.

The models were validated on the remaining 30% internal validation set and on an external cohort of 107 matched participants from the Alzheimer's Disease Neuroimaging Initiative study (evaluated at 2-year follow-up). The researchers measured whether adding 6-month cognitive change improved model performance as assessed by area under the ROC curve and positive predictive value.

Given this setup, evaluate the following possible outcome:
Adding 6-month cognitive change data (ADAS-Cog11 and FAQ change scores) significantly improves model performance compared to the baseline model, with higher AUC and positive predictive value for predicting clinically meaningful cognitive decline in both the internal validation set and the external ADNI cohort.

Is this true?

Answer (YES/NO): YES